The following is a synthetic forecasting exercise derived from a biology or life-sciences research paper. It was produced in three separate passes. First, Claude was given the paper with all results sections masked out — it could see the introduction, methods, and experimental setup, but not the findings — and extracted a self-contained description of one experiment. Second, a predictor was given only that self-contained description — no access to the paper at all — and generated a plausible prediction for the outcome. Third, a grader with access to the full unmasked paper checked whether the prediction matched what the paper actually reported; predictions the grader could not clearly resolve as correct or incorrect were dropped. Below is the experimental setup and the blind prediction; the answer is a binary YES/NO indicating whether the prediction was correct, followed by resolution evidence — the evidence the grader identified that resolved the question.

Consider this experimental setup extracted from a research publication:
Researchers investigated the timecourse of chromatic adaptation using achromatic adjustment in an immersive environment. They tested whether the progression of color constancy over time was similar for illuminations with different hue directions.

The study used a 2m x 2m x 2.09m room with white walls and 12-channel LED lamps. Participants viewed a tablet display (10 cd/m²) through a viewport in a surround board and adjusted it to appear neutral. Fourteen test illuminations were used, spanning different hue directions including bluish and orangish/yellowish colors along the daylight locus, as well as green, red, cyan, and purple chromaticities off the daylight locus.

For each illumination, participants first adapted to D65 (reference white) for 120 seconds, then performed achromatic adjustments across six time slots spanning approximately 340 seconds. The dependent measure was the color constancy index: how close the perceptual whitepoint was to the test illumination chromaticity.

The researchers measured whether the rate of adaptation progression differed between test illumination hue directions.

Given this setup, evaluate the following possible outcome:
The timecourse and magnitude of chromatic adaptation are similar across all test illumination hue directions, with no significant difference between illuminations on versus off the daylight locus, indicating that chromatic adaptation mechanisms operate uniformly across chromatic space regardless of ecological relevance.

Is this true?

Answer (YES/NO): NO